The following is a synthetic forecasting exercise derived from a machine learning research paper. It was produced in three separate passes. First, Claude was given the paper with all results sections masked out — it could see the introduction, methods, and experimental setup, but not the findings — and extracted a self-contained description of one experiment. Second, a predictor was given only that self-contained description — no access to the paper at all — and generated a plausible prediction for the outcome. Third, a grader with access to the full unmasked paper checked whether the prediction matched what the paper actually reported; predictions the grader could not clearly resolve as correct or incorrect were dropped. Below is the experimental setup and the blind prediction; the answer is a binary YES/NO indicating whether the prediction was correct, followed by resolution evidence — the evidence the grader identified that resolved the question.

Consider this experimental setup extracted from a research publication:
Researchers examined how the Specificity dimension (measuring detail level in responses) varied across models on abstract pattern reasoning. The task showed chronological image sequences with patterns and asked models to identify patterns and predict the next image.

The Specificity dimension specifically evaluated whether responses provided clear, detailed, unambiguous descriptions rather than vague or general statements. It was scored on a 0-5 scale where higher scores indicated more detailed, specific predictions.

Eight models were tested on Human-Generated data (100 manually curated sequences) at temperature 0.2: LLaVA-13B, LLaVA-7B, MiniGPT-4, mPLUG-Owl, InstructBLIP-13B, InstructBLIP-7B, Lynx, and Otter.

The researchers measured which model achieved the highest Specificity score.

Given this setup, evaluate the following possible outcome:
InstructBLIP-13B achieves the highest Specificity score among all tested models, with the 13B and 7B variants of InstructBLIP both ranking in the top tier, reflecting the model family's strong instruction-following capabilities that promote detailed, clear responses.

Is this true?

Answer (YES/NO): NO